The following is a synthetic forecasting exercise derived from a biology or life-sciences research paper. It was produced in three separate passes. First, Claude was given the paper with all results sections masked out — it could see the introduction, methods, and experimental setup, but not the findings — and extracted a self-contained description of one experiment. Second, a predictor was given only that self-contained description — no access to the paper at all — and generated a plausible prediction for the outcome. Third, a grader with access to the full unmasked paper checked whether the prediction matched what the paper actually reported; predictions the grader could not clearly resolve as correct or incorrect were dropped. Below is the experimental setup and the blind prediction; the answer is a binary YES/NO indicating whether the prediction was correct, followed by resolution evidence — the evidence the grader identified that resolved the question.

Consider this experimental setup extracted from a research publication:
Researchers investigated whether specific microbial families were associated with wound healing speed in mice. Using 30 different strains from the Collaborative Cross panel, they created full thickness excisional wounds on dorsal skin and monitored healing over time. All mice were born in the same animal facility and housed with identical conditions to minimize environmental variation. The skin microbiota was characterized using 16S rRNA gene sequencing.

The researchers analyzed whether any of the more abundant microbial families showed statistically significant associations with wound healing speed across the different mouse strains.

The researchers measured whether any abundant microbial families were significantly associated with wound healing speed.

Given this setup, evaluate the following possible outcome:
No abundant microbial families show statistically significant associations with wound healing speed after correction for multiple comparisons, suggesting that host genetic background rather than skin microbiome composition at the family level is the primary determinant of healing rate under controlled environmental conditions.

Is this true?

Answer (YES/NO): YES